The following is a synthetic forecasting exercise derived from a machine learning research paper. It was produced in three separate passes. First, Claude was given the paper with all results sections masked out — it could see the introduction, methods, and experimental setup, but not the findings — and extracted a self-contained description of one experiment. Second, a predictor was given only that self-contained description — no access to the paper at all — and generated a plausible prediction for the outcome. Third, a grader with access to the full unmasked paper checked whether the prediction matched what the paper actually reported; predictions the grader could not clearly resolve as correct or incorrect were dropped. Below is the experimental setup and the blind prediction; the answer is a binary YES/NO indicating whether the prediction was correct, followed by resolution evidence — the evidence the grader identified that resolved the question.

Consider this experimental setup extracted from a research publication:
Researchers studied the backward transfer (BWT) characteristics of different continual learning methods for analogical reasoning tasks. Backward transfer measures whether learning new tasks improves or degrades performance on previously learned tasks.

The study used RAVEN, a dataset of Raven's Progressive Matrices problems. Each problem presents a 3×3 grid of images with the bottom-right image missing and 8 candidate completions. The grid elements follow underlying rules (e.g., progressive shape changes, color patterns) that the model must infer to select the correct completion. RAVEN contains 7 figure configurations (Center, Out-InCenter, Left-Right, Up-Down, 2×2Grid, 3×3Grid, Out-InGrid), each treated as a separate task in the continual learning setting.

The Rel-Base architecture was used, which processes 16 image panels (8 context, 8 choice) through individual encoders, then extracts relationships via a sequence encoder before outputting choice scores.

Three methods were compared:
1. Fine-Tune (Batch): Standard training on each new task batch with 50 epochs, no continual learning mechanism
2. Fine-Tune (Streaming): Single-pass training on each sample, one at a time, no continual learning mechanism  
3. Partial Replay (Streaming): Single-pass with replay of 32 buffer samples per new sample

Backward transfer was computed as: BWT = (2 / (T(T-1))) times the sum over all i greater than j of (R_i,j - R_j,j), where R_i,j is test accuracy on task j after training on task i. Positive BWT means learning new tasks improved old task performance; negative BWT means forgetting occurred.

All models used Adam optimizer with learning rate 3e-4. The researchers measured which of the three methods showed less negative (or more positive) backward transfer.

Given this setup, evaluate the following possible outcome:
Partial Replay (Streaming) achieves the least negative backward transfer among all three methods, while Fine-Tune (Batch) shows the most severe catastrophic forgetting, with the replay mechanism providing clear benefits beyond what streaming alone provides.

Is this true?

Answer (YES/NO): YES